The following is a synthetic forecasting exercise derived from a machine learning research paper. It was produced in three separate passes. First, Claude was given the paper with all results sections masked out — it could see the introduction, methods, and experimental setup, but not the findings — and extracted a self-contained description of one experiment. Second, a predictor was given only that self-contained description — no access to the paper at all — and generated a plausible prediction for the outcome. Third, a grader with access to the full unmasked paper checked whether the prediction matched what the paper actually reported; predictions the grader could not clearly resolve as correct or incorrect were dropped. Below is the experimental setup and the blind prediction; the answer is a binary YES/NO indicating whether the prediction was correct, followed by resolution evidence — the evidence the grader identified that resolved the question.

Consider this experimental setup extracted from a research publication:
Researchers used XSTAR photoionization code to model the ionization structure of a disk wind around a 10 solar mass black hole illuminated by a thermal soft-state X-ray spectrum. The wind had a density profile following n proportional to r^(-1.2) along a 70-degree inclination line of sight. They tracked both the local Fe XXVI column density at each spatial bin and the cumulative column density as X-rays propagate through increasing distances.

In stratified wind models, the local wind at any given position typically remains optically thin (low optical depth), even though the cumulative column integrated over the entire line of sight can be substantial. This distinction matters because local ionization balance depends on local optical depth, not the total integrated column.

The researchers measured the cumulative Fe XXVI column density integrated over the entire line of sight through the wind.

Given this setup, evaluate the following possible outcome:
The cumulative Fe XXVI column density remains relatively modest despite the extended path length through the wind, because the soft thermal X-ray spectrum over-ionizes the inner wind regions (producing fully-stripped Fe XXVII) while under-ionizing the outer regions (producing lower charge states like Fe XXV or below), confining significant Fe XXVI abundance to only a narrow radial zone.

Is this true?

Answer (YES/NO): NO